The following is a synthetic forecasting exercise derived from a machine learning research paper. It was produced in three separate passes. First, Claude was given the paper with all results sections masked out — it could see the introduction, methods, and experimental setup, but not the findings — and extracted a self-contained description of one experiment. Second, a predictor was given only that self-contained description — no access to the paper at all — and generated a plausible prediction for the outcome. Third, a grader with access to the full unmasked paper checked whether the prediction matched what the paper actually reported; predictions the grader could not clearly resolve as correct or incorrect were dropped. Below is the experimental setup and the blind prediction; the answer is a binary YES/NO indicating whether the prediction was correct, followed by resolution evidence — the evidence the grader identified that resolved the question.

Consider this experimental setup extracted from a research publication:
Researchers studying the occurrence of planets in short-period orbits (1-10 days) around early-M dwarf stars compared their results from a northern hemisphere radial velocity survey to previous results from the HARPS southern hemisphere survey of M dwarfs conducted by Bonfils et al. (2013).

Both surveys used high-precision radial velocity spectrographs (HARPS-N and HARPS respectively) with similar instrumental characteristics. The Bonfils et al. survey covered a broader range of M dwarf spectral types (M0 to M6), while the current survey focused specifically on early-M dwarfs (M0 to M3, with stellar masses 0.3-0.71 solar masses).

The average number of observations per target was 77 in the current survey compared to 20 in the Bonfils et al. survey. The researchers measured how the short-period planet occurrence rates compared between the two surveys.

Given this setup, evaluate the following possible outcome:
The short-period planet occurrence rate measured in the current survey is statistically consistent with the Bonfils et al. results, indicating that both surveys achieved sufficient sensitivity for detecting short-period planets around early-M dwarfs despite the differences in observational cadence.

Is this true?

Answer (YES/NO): NO